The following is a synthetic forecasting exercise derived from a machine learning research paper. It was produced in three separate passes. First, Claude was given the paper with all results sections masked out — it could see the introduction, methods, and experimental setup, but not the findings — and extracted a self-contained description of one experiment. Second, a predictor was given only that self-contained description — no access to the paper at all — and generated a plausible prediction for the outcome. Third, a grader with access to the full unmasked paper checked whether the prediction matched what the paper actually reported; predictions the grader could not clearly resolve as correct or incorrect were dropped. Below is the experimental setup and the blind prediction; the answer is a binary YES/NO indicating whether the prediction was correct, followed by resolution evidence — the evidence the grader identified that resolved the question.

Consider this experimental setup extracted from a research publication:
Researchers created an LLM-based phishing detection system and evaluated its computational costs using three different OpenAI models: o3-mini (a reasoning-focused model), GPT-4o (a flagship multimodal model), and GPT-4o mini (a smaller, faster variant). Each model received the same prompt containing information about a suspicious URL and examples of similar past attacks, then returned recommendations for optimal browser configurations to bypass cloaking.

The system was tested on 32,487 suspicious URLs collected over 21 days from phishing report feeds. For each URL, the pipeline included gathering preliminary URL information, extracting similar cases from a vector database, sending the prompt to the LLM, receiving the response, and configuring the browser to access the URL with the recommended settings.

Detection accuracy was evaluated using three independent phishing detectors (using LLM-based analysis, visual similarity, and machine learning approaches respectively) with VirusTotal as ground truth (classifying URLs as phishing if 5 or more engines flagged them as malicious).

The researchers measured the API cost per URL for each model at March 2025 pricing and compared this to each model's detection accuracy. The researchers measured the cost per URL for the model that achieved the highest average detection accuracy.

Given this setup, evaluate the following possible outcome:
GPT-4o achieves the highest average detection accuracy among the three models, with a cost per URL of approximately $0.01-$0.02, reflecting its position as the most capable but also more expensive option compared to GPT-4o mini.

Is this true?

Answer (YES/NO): NO